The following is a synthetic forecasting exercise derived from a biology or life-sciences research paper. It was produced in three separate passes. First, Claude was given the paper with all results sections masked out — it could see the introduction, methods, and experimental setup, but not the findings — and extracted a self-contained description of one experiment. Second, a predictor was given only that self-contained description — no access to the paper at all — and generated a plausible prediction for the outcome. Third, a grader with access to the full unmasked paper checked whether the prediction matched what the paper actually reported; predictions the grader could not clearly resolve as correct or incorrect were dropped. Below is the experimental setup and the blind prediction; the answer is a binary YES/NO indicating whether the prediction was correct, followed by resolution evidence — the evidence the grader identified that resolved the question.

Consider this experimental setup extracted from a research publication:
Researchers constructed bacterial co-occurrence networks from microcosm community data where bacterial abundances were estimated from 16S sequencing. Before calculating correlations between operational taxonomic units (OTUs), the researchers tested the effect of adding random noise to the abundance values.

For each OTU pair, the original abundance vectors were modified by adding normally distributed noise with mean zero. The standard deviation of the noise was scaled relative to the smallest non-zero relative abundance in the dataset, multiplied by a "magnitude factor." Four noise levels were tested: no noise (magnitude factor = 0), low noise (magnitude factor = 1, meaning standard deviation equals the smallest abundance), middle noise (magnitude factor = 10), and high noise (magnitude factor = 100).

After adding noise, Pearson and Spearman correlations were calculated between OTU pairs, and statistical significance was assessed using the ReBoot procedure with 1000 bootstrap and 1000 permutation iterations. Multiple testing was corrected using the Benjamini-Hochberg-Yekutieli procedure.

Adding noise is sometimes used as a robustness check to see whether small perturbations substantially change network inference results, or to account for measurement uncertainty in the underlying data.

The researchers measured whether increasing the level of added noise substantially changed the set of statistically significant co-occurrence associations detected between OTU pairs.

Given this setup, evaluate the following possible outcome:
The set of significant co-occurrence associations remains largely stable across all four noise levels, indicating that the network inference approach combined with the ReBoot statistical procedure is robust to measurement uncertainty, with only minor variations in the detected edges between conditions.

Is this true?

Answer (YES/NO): NO